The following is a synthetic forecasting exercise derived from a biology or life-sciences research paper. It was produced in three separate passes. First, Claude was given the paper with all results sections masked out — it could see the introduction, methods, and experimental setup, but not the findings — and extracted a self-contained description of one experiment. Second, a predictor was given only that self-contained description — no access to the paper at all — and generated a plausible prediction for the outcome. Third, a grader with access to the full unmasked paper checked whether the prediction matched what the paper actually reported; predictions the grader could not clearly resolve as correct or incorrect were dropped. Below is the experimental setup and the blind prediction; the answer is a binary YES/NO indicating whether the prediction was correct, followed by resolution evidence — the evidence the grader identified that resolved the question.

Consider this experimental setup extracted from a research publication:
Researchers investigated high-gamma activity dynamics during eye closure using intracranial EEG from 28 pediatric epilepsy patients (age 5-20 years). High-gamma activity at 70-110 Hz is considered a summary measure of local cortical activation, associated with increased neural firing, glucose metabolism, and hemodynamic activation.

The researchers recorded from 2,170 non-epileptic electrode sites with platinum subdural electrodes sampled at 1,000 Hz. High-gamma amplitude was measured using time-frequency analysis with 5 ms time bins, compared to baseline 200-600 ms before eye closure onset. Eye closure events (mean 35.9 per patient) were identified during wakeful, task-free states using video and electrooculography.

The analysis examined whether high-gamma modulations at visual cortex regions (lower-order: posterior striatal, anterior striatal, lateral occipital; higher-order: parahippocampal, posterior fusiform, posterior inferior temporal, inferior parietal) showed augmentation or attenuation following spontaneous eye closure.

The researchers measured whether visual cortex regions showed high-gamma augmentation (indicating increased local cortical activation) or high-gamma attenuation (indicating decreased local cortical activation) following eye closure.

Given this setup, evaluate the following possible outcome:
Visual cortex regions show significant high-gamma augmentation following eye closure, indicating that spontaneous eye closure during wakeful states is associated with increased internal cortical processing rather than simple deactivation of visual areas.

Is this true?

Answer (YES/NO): NO